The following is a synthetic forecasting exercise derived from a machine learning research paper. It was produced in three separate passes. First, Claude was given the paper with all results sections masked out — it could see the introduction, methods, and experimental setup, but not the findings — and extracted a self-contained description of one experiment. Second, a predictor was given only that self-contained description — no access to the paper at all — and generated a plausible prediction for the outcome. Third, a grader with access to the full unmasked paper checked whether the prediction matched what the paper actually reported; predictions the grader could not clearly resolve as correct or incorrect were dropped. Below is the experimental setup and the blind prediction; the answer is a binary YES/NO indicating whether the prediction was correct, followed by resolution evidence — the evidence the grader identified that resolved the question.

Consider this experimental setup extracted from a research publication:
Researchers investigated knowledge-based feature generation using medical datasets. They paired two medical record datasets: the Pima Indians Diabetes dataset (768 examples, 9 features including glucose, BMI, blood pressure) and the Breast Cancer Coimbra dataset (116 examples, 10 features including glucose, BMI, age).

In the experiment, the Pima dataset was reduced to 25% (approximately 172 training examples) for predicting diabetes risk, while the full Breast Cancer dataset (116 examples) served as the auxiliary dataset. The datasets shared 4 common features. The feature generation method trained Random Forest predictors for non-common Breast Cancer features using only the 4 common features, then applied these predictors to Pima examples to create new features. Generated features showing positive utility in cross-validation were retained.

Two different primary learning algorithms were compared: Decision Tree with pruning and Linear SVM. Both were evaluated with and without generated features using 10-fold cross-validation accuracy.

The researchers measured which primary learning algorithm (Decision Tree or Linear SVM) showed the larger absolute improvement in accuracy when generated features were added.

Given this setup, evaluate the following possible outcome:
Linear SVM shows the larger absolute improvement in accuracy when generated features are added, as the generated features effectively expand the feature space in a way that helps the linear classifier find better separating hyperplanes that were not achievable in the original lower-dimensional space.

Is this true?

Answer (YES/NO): YES